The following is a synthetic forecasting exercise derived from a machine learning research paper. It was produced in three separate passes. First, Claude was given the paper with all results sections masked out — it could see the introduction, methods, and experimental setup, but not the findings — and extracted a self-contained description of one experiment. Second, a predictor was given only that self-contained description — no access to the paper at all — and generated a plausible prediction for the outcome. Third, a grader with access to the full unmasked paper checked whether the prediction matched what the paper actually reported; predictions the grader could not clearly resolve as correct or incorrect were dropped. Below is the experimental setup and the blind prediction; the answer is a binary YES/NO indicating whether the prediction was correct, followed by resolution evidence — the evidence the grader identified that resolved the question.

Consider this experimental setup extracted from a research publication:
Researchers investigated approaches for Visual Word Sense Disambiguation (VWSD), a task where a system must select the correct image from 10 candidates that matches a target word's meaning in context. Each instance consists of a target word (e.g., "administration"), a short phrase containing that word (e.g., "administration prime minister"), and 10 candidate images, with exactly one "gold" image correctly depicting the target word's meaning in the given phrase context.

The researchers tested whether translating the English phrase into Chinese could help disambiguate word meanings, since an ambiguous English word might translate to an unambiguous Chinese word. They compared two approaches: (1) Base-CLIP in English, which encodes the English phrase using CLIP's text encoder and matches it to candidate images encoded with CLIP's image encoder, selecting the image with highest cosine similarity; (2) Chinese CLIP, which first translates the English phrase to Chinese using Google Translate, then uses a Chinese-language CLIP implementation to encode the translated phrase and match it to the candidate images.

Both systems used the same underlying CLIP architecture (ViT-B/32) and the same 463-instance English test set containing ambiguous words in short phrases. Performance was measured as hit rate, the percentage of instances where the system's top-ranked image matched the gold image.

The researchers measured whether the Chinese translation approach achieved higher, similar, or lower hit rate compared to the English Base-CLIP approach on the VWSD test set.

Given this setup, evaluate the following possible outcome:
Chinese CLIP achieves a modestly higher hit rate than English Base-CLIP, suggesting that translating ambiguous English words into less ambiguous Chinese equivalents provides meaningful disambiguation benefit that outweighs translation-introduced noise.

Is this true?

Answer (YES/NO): NO